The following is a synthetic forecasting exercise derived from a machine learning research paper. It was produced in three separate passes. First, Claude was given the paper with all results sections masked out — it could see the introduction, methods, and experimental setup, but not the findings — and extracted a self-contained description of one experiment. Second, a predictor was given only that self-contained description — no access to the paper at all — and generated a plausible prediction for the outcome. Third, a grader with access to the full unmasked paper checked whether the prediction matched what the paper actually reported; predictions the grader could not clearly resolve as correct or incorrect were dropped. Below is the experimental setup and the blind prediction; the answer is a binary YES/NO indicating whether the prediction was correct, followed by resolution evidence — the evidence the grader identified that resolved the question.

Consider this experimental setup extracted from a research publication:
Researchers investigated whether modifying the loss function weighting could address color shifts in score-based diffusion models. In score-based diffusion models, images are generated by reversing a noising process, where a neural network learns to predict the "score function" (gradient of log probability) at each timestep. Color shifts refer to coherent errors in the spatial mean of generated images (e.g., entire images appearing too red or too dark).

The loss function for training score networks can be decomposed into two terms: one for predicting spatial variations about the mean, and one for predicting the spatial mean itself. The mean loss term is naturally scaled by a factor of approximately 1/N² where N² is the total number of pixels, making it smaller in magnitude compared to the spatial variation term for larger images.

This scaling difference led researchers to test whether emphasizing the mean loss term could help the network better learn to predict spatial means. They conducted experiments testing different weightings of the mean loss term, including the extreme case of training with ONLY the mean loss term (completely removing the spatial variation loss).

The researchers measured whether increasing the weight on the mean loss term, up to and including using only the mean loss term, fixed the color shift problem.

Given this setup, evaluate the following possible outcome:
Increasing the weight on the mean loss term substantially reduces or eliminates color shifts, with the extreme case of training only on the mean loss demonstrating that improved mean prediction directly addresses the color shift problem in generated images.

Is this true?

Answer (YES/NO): NO